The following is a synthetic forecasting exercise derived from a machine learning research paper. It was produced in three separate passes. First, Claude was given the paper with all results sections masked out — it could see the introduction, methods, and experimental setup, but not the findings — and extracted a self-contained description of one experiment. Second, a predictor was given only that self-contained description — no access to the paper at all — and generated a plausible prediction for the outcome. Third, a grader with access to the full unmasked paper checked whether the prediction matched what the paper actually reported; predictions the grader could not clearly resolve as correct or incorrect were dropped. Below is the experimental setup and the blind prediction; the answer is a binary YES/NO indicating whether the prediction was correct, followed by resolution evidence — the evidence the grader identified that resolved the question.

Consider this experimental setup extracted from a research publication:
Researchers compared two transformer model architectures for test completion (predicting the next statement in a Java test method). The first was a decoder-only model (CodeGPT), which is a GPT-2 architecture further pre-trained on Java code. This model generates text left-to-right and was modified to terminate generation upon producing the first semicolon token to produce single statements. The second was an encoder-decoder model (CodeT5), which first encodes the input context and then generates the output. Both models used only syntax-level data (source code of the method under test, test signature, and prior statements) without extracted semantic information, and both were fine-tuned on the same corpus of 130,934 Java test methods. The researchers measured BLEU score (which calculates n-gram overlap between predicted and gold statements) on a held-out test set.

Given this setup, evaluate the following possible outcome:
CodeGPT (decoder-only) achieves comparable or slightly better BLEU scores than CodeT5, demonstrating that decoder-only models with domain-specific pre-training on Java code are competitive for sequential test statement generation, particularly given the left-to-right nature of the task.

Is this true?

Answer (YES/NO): NO